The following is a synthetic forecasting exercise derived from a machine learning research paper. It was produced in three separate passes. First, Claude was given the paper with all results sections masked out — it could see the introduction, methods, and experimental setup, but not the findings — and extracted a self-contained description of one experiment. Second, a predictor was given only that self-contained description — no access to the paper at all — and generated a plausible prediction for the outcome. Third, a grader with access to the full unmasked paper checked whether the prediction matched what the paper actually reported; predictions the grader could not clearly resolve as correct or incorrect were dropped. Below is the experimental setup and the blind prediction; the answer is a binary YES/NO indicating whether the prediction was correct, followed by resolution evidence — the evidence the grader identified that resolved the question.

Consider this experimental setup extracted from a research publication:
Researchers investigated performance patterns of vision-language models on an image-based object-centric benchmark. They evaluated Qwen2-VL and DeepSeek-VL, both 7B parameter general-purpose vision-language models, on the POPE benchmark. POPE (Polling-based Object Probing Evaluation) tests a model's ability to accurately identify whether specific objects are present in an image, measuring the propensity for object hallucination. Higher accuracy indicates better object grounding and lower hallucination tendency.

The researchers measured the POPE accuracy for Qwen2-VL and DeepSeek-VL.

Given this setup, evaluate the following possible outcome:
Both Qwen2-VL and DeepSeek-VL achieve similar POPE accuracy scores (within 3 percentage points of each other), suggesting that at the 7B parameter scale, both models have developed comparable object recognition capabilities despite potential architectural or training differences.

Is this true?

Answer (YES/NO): YES